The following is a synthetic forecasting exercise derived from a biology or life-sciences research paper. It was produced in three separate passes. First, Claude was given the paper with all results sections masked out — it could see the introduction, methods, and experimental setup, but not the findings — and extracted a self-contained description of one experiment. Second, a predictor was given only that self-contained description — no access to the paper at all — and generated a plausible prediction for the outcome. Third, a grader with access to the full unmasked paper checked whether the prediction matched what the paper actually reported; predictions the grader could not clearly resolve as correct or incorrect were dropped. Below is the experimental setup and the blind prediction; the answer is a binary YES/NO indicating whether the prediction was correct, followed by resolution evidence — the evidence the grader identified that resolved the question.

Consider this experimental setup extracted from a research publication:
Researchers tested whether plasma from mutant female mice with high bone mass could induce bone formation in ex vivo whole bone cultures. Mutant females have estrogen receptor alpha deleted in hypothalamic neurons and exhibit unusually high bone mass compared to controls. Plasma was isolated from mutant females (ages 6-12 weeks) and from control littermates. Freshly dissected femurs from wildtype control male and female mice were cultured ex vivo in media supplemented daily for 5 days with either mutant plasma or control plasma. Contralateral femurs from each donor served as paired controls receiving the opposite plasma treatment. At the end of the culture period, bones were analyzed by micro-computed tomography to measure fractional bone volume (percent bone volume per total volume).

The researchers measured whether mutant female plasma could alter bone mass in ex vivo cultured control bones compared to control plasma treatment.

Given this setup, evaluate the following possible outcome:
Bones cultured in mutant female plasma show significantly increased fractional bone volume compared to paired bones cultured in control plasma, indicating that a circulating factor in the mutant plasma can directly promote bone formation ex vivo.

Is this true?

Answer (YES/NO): YES